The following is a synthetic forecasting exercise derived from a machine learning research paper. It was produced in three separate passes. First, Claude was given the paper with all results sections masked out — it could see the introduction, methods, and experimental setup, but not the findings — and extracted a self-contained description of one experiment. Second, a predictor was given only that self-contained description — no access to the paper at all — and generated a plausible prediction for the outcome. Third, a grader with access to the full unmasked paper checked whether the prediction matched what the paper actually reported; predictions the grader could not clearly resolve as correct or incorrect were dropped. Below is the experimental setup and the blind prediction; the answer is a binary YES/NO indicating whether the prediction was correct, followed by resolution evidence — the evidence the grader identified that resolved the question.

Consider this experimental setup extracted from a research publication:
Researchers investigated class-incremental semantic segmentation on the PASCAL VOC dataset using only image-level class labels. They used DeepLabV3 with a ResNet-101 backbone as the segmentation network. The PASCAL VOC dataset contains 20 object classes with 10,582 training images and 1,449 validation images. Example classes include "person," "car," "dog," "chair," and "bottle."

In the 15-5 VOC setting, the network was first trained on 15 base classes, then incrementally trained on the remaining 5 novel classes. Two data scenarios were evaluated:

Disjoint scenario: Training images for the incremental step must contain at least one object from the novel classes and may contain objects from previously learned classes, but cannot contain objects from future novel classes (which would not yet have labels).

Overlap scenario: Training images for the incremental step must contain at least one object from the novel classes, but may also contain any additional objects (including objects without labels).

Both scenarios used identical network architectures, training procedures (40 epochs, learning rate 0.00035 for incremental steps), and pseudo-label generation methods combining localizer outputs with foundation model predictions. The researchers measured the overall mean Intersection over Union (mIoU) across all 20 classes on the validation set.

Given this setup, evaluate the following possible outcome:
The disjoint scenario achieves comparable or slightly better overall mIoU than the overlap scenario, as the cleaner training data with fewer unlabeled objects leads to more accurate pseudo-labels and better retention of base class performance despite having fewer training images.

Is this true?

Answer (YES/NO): NO